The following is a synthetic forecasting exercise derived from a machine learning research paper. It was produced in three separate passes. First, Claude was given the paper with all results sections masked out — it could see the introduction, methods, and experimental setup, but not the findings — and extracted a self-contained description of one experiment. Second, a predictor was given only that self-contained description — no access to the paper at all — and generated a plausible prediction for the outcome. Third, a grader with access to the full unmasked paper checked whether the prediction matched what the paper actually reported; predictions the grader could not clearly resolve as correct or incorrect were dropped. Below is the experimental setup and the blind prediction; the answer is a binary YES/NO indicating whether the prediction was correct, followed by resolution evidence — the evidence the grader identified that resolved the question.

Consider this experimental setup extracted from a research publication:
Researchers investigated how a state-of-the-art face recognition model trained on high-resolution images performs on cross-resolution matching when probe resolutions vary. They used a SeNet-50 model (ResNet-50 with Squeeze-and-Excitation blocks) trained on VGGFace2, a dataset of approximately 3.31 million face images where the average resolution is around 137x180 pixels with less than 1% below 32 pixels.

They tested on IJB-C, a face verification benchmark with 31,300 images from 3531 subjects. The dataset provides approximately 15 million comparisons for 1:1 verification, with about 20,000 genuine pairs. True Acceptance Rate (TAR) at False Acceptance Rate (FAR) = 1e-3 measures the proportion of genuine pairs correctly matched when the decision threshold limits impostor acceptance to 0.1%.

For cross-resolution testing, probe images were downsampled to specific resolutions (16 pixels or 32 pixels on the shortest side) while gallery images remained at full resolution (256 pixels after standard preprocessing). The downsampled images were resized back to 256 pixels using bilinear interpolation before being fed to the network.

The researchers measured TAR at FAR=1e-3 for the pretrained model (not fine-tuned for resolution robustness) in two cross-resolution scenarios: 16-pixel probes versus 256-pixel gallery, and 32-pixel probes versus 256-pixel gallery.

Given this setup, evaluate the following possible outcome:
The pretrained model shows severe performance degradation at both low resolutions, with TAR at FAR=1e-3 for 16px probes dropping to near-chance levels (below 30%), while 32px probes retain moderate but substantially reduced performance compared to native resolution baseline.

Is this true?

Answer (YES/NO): NO